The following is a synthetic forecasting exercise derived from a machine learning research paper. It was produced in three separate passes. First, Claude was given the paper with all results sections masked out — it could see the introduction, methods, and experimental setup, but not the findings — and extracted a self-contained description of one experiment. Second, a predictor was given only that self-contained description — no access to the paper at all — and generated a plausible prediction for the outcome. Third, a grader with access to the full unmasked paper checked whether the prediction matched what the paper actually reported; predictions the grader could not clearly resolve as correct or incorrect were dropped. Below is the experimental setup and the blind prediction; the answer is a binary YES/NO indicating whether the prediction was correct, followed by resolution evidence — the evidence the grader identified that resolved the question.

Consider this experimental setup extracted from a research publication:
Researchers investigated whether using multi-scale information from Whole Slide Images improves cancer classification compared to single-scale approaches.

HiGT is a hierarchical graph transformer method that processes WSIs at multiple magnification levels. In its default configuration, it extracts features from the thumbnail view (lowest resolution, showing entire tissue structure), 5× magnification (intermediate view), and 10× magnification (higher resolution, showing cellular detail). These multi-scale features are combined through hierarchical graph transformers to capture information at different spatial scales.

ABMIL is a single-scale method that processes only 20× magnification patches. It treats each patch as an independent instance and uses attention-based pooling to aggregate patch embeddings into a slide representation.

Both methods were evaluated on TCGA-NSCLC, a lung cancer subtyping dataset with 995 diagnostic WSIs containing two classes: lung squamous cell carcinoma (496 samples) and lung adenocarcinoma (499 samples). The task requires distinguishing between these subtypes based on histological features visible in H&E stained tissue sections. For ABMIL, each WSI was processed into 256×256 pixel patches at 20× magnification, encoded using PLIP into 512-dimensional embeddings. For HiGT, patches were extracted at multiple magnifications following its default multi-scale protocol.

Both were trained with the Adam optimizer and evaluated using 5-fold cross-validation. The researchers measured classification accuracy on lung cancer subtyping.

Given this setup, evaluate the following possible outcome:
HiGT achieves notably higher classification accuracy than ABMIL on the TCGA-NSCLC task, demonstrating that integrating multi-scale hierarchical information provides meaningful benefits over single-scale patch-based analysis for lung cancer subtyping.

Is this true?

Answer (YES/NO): NO